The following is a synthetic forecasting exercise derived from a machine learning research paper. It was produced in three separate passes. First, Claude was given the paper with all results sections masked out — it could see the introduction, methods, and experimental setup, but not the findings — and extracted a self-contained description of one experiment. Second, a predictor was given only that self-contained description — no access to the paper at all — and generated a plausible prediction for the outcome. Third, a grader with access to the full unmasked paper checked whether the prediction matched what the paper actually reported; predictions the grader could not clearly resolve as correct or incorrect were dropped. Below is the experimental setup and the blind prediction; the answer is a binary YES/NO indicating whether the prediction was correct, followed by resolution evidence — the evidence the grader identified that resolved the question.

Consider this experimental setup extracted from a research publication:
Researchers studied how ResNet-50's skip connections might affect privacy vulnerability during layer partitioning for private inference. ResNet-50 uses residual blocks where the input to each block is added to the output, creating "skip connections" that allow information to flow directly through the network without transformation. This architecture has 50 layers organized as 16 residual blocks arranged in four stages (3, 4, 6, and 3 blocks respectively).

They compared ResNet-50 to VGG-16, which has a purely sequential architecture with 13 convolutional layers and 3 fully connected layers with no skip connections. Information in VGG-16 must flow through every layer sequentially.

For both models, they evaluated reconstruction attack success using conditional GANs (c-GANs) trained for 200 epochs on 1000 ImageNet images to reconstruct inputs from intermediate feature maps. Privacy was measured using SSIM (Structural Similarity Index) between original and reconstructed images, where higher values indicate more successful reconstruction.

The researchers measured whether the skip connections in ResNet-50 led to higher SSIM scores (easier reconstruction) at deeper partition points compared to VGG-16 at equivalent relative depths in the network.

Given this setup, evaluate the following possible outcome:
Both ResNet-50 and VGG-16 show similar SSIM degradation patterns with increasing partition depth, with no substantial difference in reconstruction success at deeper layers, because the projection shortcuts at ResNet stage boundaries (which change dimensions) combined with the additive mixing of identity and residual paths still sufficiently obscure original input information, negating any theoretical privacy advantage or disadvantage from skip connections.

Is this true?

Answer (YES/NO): YES